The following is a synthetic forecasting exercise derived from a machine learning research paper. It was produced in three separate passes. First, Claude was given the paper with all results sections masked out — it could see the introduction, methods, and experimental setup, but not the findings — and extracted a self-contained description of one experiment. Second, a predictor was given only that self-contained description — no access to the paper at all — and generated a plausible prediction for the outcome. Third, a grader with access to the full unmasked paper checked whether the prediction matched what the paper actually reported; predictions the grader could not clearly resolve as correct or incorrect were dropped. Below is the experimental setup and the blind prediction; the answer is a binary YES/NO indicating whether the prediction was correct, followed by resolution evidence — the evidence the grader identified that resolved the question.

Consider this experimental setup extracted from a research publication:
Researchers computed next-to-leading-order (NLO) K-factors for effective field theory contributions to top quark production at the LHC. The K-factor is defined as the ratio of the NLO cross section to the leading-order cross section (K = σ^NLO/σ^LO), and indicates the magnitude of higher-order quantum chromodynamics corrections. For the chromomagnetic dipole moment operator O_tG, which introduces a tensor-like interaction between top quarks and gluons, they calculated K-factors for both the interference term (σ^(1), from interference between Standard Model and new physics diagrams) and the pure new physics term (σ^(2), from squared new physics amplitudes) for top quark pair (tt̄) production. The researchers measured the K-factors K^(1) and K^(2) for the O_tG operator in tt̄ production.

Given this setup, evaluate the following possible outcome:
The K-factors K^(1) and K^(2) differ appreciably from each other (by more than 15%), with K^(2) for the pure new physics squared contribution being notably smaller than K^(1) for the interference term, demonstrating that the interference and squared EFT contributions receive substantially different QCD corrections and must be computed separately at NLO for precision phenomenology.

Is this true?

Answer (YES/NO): NO